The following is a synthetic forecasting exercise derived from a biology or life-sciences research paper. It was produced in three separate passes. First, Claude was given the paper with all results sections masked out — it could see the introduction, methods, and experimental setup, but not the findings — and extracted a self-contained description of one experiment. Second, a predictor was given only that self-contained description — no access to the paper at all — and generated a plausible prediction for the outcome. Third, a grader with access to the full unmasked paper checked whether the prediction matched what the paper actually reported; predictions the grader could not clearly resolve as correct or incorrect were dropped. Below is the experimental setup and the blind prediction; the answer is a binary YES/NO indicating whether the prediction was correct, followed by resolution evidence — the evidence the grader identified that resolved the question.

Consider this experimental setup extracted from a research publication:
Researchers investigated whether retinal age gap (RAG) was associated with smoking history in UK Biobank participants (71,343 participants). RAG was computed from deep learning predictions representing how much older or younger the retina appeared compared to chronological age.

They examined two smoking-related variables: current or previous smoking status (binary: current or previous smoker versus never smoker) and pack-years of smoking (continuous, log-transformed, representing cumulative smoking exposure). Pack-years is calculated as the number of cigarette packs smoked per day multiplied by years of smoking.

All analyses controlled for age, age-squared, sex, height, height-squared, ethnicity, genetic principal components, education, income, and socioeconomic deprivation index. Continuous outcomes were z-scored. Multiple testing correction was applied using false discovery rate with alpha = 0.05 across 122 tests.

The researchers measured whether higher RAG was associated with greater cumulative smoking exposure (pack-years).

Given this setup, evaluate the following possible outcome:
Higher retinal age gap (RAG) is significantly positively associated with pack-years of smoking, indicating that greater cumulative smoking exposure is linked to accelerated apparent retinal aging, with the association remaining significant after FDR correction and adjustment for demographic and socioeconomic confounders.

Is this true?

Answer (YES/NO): YES